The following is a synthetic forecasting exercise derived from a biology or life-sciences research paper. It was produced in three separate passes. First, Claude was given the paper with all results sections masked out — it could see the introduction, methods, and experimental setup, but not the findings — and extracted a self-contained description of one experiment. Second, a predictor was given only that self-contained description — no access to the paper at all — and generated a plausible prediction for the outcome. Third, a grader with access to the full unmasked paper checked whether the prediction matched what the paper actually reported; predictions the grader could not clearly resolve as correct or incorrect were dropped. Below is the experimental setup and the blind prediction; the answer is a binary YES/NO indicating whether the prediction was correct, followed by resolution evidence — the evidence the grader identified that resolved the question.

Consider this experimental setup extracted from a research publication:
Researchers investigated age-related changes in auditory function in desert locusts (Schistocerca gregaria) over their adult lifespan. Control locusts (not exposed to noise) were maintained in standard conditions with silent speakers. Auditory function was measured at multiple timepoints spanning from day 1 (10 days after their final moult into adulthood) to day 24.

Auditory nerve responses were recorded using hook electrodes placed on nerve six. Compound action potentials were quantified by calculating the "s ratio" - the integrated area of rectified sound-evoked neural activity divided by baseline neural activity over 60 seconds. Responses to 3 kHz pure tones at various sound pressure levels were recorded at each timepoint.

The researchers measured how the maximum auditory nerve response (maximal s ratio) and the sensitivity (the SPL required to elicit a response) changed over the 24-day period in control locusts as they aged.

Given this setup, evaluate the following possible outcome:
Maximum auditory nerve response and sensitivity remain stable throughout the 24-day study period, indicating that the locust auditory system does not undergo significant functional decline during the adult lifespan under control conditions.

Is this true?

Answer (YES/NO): NO